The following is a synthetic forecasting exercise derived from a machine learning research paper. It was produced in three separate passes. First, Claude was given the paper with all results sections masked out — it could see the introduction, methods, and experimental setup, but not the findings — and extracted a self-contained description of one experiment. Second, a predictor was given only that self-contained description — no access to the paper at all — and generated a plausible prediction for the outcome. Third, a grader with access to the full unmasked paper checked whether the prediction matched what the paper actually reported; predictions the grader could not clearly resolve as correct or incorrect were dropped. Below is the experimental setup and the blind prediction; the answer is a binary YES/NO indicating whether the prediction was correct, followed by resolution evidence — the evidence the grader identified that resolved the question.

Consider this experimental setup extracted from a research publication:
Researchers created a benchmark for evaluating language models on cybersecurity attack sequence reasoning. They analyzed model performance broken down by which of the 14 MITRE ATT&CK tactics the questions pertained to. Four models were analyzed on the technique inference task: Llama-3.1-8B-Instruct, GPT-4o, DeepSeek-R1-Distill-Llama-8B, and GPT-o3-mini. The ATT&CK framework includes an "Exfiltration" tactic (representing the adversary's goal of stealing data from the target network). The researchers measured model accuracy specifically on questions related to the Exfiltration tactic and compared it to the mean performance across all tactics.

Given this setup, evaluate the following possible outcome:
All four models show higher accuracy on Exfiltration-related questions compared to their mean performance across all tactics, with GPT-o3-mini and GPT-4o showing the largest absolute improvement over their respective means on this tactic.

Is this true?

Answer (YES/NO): NO